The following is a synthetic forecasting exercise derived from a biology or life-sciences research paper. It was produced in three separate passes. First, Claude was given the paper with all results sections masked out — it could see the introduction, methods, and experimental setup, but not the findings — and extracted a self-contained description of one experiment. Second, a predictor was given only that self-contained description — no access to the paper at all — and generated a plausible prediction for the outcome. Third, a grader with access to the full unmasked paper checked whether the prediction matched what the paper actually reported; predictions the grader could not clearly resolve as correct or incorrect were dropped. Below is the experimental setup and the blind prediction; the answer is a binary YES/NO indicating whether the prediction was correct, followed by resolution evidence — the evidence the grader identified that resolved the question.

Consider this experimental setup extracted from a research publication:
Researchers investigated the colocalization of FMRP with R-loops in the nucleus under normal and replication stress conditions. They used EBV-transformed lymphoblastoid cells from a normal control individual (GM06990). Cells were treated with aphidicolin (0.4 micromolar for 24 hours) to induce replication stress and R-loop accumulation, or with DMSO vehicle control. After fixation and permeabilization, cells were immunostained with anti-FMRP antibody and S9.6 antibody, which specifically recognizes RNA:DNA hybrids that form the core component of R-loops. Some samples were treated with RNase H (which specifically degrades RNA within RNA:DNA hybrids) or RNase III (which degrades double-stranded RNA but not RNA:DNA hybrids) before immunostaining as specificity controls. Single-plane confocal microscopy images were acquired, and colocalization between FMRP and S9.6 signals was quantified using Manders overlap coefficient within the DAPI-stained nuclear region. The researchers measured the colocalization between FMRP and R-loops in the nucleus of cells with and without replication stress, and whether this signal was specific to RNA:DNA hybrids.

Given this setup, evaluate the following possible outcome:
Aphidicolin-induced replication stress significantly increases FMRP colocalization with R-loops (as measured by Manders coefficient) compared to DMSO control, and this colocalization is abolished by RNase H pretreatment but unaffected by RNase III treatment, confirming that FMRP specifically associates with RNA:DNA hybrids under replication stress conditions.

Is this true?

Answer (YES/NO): NO